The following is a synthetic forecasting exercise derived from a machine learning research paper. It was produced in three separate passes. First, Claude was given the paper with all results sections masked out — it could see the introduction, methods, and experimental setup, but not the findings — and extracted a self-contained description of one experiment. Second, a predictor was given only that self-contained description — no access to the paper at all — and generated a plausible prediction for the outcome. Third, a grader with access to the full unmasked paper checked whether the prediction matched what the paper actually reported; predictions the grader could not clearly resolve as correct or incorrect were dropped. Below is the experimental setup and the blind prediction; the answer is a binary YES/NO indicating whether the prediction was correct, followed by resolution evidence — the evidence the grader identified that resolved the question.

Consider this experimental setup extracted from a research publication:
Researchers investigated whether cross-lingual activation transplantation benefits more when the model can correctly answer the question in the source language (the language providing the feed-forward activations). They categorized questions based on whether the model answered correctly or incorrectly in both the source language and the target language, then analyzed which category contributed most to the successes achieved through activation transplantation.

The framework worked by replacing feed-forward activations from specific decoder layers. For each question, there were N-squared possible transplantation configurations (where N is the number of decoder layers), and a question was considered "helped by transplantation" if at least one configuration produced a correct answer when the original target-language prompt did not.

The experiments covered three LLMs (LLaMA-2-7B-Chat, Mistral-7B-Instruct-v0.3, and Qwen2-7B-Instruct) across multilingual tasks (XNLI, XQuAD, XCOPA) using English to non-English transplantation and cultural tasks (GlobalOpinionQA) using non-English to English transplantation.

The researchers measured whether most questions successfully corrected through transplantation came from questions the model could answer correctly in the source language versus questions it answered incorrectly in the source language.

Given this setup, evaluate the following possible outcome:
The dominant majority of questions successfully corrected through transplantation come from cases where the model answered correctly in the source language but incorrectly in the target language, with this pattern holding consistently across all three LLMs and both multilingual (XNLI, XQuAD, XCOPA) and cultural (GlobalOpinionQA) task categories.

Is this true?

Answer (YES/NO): NO